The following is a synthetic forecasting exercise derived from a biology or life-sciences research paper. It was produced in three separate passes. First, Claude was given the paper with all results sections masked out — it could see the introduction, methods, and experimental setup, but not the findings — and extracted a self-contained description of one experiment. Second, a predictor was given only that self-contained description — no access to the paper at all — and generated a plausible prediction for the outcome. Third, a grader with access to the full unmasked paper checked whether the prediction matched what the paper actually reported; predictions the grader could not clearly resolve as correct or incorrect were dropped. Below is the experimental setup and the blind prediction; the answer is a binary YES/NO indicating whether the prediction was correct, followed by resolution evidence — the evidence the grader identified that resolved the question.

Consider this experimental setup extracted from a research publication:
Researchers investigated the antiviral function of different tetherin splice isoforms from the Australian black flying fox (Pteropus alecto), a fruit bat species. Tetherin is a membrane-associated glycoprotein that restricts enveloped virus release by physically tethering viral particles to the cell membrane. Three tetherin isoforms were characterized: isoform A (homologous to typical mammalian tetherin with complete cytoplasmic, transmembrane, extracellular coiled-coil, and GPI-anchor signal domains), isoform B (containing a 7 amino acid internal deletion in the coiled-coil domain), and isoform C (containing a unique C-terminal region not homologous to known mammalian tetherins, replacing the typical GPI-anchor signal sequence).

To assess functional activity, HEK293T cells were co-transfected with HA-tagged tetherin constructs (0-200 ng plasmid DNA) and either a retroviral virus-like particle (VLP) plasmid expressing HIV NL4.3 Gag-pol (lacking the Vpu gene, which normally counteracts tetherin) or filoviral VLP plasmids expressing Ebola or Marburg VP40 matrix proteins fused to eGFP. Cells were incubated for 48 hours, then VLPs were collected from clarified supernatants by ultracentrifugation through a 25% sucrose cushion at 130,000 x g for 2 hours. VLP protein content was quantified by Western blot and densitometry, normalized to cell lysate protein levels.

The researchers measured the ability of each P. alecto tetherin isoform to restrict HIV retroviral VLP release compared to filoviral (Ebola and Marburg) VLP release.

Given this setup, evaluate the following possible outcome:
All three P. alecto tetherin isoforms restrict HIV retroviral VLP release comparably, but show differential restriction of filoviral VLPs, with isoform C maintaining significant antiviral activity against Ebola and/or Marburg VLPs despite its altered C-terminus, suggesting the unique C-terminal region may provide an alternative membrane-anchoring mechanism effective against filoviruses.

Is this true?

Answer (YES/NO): NO